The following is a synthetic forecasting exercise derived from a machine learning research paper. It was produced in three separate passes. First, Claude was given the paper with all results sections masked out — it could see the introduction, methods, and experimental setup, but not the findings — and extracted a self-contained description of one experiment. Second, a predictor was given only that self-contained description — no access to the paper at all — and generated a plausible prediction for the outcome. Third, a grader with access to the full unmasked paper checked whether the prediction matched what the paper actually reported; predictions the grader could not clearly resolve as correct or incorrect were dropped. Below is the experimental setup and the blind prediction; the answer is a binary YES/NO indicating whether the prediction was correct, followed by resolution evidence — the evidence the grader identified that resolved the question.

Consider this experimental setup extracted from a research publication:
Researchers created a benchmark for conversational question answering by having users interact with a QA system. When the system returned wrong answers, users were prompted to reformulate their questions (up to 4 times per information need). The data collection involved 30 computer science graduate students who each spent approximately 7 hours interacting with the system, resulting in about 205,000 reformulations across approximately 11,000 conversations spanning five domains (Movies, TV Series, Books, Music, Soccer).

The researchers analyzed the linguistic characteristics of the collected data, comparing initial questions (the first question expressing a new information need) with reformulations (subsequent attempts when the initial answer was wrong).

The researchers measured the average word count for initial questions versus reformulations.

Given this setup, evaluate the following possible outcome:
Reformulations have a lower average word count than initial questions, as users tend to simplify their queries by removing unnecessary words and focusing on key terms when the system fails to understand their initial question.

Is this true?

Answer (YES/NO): NO